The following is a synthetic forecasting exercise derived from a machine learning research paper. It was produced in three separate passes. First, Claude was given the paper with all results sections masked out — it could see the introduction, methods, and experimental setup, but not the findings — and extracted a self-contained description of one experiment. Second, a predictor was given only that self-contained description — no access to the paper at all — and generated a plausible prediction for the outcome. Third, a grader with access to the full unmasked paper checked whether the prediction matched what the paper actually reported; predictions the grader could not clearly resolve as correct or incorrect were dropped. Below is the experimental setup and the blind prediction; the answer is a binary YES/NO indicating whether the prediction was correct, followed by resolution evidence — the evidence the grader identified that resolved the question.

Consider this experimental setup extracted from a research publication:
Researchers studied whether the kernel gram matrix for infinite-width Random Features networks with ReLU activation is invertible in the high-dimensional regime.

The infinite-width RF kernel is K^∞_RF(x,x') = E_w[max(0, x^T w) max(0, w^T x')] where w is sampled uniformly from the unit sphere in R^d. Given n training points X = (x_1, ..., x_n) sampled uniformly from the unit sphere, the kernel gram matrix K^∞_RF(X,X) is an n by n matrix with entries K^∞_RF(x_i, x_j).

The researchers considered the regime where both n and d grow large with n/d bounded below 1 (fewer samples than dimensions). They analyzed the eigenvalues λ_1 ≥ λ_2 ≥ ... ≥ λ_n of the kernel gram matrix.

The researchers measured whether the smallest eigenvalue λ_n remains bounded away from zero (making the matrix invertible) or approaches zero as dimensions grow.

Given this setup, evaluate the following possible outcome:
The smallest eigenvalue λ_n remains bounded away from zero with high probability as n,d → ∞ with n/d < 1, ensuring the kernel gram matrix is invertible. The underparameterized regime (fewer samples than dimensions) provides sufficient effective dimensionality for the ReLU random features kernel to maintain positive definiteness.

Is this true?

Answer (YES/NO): YES